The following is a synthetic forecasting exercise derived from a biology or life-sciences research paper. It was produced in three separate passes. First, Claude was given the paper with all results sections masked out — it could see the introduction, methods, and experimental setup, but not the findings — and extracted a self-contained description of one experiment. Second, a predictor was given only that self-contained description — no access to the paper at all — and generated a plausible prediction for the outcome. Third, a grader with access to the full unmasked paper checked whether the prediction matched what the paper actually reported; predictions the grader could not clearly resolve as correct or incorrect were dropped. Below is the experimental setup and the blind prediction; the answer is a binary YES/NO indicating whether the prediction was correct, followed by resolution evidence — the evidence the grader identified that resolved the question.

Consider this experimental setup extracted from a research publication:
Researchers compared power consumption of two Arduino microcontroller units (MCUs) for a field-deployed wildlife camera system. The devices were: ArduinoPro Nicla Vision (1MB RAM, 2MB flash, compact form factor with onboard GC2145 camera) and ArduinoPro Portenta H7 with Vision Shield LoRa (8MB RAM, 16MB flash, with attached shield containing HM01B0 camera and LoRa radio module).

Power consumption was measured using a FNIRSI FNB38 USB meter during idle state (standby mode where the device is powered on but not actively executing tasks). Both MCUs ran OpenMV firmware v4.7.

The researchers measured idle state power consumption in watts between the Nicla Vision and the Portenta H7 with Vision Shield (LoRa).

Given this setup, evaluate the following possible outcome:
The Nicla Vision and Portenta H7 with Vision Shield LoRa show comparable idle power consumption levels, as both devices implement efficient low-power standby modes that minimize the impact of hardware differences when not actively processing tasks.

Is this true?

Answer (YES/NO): NO